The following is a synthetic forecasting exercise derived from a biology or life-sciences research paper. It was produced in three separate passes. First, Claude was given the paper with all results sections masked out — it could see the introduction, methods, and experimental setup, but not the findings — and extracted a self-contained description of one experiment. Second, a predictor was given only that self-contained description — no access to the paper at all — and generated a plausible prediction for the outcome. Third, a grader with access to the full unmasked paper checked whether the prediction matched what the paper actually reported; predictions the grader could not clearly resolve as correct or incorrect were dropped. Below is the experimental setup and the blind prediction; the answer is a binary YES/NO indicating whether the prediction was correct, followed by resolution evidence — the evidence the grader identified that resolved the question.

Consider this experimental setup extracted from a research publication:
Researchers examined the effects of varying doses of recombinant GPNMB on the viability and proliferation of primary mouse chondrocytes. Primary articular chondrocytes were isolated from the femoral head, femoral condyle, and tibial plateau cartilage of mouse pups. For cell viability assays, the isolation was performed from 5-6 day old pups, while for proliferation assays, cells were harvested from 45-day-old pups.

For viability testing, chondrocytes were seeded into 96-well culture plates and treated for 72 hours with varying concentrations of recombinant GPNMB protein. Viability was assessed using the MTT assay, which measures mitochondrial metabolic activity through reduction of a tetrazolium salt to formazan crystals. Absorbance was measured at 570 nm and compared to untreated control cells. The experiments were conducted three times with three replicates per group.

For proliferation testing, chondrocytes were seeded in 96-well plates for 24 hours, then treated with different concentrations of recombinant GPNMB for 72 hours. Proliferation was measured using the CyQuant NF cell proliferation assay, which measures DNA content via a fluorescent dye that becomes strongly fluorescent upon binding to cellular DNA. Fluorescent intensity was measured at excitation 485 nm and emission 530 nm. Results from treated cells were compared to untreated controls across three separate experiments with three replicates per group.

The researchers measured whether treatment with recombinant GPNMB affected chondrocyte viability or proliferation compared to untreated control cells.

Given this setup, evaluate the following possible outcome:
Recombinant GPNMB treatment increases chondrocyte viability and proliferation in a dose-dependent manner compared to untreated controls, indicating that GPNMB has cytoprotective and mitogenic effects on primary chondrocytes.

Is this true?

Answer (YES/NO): NO